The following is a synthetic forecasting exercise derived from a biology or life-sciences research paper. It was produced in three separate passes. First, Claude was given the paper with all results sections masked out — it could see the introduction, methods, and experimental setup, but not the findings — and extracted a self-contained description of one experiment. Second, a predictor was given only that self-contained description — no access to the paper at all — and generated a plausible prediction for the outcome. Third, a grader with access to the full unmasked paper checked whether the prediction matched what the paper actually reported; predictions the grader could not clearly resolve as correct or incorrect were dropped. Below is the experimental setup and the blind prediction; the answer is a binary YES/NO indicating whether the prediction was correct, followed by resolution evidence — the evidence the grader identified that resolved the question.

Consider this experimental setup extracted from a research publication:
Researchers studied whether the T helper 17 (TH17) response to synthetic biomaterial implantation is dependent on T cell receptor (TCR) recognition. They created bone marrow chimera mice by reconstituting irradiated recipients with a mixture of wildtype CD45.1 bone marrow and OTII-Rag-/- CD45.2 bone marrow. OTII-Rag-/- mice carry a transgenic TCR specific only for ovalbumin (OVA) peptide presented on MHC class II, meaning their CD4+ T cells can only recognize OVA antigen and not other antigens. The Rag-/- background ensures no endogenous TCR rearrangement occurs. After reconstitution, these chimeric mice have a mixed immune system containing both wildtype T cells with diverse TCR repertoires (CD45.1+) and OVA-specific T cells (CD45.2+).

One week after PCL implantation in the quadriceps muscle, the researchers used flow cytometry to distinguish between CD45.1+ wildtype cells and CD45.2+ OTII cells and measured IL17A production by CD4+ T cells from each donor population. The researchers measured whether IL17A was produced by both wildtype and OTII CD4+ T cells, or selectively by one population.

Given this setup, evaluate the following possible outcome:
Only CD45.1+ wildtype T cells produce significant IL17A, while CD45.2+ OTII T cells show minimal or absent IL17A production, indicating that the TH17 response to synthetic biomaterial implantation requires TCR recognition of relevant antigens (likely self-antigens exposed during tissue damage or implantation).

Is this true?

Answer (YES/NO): YES